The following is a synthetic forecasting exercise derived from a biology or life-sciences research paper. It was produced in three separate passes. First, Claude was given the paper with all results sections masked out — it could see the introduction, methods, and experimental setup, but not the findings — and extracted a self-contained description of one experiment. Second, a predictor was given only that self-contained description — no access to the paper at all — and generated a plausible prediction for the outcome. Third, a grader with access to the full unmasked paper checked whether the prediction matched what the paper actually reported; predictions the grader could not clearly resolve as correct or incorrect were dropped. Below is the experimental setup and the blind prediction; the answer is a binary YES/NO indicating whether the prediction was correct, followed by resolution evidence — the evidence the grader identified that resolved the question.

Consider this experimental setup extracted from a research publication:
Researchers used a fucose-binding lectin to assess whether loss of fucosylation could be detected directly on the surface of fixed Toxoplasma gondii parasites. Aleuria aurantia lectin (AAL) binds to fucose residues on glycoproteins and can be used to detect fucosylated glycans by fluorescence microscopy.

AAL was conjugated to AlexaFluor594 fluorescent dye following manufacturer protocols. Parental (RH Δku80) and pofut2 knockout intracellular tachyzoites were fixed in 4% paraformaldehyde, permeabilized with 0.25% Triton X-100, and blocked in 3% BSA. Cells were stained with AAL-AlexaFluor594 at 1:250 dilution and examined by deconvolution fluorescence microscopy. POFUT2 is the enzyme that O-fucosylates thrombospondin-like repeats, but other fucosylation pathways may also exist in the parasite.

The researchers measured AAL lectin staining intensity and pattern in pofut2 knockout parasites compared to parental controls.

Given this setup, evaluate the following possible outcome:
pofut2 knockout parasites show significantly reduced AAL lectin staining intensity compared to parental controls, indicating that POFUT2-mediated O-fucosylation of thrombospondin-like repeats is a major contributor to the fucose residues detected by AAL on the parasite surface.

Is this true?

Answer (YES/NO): NO